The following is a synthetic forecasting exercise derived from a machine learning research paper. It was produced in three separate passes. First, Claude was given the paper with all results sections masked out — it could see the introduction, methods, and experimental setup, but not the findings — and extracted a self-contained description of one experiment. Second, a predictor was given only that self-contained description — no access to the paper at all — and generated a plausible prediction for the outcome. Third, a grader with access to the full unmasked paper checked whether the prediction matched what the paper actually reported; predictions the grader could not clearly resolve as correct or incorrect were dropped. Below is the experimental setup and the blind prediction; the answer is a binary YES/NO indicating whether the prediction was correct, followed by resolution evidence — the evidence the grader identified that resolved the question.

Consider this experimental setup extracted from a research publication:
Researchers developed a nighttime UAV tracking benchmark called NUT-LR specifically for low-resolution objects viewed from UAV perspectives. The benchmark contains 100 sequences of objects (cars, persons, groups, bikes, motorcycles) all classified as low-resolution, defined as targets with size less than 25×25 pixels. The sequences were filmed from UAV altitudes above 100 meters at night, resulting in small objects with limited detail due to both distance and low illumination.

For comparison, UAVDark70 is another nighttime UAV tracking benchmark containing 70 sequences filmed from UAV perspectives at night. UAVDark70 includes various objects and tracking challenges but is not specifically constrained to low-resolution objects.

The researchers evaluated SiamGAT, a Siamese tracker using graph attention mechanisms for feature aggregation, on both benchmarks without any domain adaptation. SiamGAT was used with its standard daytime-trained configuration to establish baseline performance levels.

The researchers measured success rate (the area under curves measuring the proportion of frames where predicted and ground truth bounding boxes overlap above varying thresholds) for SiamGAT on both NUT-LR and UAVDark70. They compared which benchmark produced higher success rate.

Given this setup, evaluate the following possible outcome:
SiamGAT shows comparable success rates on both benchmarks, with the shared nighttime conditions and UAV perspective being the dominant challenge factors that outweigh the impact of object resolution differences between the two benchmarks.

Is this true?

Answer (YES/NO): NO